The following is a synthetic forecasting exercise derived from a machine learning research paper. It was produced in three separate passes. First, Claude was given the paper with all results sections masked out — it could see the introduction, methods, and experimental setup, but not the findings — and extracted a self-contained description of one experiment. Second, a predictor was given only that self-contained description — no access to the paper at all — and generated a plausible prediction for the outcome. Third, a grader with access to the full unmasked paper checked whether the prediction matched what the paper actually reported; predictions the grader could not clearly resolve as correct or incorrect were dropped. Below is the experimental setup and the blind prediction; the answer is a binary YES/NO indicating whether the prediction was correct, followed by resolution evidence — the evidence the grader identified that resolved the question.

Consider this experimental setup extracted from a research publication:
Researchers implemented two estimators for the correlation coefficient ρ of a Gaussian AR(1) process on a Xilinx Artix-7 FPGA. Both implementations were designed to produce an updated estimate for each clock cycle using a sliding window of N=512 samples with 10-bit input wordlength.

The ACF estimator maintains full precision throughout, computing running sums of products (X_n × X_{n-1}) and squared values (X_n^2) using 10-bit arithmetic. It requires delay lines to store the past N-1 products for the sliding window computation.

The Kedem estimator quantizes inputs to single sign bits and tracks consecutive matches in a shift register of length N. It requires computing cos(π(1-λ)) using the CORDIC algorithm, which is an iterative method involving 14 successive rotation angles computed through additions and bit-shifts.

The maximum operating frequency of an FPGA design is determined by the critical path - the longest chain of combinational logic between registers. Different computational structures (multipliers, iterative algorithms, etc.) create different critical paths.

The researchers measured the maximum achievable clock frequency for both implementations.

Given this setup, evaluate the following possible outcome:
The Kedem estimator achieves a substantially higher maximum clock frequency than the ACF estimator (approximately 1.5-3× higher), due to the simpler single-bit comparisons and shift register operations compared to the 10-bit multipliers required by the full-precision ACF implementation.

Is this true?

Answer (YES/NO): NO